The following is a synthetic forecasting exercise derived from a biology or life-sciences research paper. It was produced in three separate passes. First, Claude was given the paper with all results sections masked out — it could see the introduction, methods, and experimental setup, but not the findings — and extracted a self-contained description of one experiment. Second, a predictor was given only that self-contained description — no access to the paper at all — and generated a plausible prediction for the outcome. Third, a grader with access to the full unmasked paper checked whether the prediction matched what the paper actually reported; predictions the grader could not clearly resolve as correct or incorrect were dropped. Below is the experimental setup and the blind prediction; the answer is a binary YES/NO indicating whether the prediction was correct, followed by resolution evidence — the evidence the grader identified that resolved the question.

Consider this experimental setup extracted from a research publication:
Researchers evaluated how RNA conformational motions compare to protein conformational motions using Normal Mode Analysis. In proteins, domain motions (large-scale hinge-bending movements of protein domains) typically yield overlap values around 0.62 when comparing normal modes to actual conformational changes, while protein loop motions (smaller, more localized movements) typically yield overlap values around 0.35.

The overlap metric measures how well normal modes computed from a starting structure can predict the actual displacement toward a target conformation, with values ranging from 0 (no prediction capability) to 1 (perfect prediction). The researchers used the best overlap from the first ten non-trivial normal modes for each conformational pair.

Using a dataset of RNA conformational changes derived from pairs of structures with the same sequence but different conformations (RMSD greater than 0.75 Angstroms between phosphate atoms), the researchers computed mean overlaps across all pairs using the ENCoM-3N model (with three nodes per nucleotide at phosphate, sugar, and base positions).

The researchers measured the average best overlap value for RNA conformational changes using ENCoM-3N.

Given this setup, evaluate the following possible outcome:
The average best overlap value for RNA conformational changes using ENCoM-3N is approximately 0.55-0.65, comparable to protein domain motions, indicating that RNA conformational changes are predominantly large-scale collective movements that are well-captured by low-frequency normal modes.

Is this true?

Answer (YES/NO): NO